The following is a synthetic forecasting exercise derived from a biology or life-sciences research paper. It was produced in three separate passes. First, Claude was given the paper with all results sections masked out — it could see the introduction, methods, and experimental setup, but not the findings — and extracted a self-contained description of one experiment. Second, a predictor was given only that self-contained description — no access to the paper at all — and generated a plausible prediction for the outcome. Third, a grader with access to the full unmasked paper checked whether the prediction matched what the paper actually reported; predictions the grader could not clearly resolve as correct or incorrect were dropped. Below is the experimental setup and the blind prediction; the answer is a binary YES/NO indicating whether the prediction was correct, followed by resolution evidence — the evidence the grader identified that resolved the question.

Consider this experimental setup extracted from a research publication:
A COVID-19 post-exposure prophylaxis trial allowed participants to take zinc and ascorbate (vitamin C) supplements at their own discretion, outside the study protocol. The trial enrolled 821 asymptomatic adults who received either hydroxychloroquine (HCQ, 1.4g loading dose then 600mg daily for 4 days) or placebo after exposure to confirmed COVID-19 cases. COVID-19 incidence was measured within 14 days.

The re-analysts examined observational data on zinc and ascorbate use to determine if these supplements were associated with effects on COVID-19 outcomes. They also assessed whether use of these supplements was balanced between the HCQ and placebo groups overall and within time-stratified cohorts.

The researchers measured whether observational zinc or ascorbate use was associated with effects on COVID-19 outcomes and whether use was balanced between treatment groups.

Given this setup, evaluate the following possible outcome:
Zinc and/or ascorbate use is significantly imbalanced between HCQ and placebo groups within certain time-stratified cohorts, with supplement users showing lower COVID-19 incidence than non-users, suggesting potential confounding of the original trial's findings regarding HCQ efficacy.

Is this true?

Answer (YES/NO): NO